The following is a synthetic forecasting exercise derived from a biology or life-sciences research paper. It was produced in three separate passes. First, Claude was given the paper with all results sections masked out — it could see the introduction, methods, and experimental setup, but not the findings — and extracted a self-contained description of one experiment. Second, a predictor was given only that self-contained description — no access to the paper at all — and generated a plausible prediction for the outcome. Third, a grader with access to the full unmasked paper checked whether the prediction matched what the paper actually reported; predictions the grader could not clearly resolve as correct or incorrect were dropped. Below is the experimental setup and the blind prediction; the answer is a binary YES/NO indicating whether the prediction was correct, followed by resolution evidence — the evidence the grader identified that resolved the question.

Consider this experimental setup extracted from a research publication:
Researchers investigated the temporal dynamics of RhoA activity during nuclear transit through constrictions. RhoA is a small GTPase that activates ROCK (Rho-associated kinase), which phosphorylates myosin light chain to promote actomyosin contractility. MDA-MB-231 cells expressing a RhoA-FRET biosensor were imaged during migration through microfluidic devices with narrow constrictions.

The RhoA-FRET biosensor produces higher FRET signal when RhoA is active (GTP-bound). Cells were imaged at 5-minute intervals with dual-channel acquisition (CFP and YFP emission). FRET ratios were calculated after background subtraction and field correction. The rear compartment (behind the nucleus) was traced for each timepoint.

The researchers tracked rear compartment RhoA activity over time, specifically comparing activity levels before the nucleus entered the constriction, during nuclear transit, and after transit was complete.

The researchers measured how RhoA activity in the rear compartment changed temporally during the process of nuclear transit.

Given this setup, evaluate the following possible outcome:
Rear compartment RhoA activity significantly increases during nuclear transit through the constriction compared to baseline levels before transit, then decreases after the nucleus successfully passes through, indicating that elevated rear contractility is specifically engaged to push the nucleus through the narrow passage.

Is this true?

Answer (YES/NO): YES